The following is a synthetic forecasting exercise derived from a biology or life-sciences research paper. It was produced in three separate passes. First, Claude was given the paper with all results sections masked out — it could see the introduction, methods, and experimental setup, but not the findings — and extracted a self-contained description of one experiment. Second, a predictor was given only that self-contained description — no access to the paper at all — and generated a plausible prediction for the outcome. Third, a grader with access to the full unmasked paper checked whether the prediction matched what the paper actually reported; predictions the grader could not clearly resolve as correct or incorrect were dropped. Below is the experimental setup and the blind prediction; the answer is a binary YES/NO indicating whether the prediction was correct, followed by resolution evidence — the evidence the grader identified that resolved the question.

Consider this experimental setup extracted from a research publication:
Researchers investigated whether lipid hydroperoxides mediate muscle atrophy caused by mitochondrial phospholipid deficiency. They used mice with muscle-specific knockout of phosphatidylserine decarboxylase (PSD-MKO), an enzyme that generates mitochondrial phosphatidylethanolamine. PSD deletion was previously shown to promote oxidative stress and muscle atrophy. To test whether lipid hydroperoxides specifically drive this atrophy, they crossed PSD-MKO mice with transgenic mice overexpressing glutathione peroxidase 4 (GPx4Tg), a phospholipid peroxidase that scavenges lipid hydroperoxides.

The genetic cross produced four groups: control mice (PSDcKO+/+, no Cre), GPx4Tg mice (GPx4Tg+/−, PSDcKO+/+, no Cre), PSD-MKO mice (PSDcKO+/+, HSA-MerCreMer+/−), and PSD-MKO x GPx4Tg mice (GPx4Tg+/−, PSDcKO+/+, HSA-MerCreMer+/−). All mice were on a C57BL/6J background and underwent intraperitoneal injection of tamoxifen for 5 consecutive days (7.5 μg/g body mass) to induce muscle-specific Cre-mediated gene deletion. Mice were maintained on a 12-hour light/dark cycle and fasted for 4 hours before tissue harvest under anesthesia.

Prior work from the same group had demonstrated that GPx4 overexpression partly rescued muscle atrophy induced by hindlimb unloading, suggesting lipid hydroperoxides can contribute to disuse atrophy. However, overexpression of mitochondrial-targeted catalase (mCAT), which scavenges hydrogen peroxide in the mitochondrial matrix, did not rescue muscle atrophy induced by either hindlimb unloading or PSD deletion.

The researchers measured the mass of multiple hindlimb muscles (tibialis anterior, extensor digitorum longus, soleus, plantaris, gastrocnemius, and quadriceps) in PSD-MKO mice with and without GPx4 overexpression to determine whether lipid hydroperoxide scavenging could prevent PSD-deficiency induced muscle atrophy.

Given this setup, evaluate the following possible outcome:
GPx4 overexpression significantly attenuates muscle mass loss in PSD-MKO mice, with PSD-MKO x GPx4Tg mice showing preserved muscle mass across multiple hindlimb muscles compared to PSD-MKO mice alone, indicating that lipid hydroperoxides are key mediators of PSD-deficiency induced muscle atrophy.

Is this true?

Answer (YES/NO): NO